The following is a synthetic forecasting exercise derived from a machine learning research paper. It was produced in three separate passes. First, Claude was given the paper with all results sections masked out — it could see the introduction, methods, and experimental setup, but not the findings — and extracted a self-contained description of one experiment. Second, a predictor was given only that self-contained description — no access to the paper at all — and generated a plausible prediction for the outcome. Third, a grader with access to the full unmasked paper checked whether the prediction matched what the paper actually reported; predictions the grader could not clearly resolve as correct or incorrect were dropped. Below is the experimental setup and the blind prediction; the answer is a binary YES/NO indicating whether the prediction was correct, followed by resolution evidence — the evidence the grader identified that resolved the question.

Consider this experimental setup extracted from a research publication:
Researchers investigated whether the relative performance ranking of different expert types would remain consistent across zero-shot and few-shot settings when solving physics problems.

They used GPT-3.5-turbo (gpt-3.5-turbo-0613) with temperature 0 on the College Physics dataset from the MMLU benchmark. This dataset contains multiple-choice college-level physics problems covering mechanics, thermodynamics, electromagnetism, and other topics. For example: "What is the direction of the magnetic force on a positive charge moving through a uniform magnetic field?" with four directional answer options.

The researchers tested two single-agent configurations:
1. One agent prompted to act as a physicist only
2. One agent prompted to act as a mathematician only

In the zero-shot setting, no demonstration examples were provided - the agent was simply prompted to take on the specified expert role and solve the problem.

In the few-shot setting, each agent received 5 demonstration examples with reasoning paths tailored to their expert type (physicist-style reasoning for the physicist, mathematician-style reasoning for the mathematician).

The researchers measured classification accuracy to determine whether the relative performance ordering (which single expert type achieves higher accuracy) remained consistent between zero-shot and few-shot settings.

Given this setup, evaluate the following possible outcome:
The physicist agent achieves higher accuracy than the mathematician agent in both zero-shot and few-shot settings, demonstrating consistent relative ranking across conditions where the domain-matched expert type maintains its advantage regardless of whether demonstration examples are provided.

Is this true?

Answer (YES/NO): NO